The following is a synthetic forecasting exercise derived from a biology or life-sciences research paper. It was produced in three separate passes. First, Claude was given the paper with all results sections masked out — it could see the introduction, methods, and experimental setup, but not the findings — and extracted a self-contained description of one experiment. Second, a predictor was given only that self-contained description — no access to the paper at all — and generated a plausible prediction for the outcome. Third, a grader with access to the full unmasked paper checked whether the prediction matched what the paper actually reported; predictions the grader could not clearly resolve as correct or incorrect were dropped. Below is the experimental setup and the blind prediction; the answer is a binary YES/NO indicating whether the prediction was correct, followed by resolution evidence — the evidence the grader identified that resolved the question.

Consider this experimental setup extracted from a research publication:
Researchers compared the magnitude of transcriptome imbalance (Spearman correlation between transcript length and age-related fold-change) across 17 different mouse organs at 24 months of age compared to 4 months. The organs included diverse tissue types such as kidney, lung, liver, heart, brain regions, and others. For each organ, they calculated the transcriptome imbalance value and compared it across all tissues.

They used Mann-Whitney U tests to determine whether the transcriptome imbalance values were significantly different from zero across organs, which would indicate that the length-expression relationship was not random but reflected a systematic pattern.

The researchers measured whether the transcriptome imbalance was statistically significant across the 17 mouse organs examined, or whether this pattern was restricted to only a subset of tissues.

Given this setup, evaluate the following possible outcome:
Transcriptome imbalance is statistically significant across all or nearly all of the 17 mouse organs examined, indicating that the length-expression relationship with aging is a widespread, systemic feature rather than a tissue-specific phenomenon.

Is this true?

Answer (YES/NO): YES